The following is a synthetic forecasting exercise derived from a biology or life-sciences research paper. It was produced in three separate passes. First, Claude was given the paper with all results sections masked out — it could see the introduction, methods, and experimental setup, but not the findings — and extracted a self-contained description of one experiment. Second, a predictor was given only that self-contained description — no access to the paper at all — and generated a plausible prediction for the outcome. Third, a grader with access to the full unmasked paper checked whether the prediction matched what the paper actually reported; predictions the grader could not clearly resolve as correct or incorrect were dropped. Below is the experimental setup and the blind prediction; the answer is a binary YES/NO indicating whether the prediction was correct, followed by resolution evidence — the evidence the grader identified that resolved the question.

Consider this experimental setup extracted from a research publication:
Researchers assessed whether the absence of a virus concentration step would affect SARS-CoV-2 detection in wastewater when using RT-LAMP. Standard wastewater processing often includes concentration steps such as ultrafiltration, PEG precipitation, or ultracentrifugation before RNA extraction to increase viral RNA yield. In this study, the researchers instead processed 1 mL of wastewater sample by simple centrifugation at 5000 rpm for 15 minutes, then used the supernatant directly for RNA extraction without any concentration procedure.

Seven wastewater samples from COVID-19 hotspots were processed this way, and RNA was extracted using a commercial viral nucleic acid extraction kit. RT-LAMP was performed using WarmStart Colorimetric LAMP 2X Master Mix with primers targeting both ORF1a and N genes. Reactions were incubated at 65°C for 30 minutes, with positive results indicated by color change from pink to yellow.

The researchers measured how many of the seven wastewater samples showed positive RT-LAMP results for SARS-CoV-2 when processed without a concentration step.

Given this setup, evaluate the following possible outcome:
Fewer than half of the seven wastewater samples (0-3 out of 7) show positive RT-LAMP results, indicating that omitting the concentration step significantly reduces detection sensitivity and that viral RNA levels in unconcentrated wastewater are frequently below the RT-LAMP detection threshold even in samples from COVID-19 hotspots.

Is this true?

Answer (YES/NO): NO